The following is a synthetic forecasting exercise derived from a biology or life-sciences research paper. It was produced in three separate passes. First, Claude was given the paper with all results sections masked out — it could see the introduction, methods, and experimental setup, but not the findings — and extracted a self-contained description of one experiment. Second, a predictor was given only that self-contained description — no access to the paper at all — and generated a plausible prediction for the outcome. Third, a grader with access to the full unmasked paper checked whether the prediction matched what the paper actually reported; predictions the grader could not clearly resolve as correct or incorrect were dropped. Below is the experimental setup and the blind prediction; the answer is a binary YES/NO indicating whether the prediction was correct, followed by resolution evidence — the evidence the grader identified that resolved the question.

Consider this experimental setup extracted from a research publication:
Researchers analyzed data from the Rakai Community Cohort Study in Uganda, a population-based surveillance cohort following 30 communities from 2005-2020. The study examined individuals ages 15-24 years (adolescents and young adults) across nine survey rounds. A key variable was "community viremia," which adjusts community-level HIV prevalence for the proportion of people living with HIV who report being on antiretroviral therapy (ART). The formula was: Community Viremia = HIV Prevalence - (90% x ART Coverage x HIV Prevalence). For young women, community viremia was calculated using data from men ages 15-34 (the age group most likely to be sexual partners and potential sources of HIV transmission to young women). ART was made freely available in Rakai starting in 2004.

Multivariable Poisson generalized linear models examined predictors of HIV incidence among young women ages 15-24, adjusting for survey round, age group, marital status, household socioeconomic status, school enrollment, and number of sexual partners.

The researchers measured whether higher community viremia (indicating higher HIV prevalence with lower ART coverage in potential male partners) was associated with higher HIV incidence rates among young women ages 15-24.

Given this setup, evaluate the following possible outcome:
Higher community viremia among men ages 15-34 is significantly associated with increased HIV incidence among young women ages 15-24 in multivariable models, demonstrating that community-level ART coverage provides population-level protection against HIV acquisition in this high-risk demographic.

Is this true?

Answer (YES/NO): YES